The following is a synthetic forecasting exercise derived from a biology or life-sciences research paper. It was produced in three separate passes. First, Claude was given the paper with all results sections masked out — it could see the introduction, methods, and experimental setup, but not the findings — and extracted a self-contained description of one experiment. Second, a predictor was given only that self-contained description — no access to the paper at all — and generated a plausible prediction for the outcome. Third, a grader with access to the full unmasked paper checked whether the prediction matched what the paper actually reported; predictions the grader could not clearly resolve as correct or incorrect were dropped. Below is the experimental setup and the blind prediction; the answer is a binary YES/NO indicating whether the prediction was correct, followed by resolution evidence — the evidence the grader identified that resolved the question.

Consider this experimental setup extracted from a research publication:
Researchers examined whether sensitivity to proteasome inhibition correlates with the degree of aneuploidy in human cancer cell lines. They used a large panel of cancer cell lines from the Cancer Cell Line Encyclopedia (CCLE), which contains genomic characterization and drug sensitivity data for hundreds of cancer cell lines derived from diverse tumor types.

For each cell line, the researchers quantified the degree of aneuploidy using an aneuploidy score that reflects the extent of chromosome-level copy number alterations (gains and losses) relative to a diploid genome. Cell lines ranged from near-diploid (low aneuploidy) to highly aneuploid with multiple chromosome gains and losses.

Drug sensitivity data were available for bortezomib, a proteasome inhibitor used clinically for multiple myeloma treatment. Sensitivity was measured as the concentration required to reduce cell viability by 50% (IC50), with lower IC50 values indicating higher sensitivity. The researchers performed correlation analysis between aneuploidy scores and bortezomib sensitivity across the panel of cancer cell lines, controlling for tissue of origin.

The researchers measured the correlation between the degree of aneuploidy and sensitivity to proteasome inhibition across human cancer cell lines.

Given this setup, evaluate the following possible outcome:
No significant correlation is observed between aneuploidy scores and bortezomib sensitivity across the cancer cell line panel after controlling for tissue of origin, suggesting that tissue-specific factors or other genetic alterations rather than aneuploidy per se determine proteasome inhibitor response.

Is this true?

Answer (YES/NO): NO